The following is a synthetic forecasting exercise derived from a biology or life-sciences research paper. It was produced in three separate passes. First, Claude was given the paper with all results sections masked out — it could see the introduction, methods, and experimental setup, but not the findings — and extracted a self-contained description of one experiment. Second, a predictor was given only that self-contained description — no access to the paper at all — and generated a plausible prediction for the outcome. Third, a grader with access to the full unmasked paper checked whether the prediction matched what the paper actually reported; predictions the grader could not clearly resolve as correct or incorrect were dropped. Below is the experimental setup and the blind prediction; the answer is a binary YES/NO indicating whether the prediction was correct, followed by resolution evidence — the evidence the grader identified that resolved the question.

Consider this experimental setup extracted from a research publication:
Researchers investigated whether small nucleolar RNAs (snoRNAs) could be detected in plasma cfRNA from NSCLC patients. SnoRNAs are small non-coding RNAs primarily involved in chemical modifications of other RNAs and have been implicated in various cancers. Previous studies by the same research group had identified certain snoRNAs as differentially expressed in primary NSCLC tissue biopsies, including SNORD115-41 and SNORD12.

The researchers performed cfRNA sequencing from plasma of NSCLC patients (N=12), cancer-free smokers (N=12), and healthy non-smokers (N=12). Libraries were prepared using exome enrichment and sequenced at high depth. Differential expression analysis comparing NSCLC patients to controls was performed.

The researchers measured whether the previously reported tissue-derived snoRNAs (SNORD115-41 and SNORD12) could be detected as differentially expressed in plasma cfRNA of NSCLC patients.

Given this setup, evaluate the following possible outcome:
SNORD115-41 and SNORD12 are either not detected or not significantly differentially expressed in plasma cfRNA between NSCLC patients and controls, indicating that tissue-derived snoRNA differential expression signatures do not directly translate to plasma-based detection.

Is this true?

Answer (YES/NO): NO